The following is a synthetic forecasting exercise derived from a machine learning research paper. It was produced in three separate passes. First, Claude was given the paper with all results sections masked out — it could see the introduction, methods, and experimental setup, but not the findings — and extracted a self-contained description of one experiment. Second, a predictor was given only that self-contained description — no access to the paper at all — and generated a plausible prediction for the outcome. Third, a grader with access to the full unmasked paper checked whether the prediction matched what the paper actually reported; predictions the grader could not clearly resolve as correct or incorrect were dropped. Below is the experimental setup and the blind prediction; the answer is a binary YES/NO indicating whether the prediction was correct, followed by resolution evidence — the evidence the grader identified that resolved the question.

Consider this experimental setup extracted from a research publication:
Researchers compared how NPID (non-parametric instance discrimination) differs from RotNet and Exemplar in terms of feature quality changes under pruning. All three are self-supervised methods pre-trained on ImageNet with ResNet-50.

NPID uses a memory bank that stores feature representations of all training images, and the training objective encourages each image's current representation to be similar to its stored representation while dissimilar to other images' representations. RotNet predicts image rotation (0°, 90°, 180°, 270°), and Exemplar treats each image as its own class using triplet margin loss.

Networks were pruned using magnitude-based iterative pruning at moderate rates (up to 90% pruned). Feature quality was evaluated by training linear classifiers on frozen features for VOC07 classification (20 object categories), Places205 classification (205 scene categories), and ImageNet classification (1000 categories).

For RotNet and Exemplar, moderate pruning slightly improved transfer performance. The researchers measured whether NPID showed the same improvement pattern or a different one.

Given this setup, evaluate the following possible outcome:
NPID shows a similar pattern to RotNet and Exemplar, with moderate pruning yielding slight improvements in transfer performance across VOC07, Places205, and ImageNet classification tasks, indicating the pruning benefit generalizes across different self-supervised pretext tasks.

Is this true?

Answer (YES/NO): NO